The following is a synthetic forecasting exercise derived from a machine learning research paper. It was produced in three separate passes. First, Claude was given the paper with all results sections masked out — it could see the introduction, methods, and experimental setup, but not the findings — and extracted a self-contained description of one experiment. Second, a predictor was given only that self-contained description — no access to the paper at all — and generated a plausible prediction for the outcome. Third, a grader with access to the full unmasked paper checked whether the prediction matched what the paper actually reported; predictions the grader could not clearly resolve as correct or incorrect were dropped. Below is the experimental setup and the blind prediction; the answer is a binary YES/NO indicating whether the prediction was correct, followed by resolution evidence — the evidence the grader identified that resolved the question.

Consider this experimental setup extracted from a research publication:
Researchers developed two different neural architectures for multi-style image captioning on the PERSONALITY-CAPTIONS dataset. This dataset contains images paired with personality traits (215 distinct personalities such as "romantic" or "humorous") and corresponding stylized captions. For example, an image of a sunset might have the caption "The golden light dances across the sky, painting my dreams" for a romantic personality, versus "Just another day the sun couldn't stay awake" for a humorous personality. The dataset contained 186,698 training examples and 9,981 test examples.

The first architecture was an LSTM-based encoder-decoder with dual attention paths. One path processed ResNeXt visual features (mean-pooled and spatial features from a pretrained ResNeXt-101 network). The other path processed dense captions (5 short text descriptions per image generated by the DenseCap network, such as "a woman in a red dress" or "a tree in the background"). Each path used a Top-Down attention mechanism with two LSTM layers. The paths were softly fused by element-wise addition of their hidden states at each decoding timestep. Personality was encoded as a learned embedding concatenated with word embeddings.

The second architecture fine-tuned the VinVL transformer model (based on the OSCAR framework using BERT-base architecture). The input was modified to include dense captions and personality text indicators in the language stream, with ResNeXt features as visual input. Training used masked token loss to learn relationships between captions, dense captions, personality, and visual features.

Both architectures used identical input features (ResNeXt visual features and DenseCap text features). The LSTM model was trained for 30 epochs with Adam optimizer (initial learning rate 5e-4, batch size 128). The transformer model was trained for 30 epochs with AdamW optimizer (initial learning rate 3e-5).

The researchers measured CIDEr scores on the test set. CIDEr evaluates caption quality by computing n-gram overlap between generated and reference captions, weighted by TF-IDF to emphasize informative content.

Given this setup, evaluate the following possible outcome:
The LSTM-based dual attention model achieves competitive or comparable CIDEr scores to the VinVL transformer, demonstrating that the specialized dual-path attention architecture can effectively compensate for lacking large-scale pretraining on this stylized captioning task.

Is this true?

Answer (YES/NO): NO